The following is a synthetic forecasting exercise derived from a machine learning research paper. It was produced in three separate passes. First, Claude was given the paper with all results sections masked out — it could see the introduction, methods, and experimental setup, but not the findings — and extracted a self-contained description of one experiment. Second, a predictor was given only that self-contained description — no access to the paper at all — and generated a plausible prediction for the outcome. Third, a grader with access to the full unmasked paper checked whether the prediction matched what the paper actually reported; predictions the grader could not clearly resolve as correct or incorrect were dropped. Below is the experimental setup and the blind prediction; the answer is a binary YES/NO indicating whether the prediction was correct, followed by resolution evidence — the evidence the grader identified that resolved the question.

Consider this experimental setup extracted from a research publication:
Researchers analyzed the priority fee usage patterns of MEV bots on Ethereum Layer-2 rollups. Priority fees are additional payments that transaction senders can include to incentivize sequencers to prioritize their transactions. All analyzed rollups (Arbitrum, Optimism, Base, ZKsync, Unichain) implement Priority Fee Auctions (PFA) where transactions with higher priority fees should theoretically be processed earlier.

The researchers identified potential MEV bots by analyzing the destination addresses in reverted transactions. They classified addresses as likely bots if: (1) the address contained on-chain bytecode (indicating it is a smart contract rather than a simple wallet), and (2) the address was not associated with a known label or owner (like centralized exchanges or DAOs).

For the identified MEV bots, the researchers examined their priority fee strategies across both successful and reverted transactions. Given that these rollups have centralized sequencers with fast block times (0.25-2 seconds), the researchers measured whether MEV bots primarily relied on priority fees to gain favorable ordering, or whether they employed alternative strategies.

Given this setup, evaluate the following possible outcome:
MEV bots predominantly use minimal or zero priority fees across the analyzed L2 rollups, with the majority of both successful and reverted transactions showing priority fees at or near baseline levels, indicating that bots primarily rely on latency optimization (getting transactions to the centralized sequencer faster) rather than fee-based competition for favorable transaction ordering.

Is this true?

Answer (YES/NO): YES